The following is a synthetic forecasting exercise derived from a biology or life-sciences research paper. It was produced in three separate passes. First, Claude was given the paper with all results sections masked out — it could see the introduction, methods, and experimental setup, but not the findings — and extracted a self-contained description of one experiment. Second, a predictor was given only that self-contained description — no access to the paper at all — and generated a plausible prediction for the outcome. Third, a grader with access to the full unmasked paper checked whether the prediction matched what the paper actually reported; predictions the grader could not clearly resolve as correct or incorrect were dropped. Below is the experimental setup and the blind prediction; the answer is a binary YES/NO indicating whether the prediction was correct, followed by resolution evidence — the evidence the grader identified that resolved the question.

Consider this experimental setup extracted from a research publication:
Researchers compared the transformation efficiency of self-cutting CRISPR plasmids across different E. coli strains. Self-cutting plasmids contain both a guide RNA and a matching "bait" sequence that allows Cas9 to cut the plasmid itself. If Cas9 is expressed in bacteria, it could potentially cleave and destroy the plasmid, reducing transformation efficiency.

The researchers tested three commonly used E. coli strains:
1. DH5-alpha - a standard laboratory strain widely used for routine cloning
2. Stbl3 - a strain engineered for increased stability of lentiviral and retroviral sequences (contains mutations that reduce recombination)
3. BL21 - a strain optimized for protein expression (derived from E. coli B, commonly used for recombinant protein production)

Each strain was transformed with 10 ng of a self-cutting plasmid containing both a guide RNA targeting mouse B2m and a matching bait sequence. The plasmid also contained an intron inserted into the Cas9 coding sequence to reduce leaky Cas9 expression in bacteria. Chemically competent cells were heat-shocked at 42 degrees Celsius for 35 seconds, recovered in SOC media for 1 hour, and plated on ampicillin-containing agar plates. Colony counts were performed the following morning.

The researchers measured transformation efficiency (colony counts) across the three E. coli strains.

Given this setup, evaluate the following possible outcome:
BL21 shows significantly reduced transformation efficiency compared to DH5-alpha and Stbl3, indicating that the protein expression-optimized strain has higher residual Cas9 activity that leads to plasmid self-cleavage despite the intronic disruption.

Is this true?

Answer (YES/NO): NO